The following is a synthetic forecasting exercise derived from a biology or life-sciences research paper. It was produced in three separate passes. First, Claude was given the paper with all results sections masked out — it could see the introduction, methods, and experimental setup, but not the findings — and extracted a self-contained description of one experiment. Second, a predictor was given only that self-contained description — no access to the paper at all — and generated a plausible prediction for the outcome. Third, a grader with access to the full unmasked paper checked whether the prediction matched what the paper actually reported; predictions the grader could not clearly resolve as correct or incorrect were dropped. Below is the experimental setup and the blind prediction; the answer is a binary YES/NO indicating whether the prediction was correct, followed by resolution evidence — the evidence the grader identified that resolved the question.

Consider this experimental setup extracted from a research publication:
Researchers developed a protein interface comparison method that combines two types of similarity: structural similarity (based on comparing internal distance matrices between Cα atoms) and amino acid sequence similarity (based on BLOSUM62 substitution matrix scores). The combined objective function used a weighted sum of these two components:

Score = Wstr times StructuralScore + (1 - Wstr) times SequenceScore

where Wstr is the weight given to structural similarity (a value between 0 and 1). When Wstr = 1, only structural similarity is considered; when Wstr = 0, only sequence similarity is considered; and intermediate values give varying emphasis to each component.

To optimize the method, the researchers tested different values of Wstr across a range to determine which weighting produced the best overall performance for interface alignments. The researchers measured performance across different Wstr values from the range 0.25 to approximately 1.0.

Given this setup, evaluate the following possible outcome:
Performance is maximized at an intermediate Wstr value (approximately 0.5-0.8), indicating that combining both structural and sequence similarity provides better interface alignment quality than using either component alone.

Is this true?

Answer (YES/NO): YES